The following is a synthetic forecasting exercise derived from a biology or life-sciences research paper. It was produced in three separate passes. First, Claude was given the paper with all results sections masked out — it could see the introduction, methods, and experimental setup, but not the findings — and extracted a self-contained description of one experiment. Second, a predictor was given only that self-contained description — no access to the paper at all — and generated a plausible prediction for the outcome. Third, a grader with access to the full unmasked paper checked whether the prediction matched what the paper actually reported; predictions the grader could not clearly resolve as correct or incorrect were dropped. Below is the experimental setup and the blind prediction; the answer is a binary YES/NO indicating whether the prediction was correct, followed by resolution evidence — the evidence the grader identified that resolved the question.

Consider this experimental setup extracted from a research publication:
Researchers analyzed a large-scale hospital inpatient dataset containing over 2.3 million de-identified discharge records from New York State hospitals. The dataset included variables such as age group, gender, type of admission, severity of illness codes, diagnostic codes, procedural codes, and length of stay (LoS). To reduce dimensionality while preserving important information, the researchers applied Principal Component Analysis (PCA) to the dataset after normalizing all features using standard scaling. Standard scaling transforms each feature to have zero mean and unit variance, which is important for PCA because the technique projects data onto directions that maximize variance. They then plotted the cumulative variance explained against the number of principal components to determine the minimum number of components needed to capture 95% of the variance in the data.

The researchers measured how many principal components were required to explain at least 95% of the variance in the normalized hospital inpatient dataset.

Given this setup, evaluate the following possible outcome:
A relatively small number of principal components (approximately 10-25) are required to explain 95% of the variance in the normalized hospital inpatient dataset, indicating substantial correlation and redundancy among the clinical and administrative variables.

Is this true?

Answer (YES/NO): NO